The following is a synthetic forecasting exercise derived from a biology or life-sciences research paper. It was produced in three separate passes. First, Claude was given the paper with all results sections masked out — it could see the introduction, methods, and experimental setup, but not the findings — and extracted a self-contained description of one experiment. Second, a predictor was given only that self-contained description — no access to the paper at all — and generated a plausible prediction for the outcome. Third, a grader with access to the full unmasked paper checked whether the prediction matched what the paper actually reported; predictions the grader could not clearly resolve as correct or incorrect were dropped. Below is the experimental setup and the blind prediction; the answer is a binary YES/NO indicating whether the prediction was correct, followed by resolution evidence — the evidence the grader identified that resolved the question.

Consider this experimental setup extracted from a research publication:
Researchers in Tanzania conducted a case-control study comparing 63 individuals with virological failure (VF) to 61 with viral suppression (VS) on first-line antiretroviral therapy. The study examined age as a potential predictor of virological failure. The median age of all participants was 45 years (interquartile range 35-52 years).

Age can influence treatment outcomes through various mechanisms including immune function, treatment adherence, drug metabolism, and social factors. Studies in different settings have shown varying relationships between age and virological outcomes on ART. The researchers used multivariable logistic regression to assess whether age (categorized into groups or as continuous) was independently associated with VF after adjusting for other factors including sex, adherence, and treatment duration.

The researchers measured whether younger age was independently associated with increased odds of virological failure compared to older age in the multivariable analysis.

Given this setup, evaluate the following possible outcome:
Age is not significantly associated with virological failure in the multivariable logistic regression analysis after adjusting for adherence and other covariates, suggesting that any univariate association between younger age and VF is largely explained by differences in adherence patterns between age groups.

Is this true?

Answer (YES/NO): NO